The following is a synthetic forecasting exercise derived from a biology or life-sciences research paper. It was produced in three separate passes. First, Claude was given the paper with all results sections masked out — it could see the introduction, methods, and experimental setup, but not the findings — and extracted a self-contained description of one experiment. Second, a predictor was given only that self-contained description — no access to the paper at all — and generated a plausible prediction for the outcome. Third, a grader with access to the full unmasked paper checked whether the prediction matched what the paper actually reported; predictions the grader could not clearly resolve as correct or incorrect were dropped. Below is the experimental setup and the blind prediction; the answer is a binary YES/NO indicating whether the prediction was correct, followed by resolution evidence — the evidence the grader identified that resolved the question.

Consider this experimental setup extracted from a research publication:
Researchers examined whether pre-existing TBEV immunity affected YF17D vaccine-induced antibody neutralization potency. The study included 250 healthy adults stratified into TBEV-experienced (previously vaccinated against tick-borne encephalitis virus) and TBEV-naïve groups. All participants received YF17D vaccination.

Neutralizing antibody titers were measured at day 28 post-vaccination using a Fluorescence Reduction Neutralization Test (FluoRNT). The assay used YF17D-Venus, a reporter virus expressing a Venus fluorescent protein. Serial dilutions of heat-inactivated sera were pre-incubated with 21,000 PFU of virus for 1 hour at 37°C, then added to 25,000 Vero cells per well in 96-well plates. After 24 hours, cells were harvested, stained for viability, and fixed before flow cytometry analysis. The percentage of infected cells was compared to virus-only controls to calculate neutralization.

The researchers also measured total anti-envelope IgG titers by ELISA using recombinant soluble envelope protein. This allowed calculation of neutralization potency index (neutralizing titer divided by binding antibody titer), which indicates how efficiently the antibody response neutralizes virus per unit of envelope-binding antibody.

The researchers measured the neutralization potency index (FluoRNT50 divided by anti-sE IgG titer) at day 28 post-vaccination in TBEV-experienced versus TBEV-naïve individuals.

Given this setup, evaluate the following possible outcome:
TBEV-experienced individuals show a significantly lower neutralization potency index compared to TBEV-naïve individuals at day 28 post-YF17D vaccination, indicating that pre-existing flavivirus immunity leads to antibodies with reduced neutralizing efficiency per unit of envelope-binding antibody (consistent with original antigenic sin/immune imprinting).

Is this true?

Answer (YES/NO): YES